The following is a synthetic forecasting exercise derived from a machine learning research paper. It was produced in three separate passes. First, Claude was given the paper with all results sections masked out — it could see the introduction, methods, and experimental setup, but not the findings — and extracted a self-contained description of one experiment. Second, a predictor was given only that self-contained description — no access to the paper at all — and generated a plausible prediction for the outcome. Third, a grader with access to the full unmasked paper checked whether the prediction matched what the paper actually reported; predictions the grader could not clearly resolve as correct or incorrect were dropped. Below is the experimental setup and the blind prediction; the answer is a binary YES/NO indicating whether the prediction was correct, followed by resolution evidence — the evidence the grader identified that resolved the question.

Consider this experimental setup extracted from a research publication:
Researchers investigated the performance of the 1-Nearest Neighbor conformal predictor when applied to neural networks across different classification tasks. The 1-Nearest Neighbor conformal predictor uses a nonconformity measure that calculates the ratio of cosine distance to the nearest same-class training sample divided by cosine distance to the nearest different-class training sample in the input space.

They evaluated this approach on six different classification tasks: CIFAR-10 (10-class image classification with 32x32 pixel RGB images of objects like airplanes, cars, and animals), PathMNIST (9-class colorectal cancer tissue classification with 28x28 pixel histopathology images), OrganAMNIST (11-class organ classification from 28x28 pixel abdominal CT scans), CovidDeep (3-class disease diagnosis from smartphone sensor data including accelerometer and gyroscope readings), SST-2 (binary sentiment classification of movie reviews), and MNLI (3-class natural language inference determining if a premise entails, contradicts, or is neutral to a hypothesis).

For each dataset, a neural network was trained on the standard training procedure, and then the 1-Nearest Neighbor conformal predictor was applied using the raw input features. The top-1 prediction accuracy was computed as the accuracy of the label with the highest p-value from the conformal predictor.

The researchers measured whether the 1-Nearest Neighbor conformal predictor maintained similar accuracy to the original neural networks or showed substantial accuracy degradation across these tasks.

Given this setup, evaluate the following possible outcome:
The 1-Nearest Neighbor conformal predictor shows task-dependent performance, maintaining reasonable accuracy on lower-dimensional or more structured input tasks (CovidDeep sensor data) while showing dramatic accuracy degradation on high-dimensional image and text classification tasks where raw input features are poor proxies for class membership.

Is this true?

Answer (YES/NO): NO